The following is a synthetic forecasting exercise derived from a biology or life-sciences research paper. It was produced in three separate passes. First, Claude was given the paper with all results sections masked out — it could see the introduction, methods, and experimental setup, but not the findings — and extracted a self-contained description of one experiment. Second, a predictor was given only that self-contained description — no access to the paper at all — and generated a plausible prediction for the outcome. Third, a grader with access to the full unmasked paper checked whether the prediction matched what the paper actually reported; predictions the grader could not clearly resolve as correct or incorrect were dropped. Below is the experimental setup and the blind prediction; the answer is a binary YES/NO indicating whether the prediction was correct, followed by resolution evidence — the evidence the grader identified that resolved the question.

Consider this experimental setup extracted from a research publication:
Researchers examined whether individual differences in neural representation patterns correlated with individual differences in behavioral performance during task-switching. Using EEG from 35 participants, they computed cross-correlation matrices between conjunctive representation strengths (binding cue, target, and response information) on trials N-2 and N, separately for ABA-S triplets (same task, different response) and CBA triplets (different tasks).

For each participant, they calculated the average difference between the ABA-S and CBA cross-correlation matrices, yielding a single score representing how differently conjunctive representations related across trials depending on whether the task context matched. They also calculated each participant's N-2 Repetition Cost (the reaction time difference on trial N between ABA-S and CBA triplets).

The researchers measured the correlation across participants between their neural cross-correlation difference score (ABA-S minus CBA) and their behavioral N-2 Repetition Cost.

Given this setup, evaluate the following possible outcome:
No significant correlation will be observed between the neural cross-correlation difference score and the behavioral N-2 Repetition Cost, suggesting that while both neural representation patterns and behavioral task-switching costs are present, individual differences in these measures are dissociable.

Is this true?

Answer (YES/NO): NO